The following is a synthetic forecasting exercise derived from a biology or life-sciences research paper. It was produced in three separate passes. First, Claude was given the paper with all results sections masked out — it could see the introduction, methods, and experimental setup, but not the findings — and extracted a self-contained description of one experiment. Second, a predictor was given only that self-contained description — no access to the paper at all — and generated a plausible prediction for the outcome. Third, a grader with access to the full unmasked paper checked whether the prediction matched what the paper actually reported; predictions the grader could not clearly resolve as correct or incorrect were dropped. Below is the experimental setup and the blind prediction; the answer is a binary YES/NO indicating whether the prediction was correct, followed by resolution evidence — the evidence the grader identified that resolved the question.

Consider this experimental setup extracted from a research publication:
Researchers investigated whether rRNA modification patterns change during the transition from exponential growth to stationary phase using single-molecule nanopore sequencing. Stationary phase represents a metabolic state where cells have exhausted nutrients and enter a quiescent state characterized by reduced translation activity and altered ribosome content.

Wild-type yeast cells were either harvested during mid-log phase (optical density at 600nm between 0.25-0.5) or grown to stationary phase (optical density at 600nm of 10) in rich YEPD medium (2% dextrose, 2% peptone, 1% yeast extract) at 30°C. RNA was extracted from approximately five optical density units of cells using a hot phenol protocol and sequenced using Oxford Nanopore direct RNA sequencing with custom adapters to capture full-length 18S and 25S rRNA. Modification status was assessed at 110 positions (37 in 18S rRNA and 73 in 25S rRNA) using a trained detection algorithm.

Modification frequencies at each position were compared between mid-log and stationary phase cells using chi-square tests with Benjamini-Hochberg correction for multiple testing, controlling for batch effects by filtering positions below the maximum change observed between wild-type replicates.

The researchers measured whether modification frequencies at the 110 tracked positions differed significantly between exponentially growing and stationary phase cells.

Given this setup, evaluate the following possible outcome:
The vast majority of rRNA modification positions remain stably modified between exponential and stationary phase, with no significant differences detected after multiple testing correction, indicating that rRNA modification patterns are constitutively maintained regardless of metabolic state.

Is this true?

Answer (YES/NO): YES